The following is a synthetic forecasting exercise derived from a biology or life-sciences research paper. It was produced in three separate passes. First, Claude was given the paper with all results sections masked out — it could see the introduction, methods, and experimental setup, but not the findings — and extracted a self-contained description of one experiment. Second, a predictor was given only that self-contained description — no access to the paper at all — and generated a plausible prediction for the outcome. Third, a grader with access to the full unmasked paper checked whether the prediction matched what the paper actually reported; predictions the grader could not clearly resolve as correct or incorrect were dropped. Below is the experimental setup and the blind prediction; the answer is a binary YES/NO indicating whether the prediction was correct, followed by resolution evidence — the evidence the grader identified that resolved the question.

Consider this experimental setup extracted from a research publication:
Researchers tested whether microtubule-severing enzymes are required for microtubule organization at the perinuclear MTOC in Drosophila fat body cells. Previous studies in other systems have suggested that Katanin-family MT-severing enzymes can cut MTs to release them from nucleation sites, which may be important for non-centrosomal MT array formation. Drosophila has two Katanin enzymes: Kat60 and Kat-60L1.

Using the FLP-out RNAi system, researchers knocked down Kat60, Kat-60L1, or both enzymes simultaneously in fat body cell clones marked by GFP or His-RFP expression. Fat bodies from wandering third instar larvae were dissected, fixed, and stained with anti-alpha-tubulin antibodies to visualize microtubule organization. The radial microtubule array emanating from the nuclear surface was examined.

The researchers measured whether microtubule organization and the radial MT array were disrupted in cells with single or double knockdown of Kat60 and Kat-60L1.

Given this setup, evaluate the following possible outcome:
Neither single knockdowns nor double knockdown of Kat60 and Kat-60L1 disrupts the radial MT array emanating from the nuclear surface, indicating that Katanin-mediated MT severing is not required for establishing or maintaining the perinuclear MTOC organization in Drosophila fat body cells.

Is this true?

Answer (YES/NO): YES